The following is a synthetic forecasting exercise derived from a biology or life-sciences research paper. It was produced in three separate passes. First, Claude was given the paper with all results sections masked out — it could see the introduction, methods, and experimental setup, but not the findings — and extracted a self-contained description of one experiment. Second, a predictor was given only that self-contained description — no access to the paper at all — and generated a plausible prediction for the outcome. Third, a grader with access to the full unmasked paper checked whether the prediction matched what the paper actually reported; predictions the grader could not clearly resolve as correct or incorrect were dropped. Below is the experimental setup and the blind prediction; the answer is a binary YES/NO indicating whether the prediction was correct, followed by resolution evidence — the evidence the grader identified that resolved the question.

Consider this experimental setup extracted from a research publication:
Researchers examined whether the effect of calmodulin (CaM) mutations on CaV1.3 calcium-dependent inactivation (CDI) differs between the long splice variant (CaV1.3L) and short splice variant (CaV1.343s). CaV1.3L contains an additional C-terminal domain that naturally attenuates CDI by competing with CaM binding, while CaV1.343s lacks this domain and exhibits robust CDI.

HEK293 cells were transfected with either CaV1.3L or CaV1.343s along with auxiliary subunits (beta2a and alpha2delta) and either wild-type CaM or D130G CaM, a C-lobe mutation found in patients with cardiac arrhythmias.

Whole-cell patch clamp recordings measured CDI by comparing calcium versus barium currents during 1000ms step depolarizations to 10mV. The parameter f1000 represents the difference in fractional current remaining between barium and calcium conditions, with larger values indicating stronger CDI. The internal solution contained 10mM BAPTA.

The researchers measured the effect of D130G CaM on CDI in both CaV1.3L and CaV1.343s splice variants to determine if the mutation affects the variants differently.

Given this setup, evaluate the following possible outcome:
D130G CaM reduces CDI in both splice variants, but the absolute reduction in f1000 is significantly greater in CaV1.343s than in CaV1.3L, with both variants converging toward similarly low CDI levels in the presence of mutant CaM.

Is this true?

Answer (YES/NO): NO